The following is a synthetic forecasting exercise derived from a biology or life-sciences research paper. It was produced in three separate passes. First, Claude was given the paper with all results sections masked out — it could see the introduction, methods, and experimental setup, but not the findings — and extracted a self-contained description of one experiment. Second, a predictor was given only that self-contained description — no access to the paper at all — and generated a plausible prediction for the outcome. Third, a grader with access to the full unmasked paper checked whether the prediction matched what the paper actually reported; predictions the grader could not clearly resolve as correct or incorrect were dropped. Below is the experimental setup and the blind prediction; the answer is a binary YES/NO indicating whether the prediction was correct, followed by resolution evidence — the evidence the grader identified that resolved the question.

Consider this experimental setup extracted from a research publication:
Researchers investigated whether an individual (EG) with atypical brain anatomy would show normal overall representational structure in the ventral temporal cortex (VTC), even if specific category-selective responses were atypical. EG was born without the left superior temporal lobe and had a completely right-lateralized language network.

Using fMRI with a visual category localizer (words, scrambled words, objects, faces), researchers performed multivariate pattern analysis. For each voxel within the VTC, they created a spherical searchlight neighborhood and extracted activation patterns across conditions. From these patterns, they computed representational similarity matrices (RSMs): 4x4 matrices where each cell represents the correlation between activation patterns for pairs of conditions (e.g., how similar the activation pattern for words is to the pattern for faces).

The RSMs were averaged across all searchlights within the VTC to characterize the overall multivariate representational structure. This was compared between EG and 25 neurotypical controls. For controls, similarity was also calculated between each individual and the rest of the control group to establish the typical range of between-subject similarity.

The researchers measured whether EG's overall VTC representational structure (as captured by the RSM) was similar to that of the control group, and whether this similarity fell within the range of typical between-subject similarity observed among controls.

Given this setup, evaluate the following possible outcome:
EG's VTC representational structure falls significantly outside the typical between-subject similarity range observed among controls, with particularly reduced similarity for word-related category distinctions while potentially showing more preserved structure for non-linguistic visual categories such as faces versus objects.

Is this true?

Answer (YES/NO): NO